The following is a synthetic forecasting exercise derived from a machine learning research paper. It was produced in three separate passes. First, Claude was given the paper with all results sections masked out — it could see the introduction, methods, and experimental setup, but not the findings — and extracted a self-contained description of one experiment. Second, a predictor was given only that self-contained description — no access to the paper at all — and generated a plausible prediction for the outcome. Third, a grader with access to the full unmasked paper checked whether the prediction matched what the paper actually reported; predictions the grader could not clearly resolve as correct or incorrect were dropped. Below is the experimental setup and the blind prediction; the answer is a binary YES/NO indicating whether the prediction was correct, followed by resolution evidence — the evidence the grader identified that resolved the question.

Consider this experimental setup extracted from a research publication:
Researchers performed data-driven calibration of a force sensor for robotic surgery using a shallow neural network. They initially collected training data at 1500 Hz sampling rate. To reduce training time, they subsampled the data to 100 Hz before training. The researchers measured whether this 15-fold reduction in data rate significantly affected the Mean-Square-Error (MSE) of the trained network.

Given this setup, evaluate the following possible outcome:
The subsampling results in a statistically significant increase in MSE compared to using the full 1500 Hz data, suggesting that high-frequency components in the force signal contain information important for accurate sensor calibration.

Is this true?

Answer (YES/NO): NO